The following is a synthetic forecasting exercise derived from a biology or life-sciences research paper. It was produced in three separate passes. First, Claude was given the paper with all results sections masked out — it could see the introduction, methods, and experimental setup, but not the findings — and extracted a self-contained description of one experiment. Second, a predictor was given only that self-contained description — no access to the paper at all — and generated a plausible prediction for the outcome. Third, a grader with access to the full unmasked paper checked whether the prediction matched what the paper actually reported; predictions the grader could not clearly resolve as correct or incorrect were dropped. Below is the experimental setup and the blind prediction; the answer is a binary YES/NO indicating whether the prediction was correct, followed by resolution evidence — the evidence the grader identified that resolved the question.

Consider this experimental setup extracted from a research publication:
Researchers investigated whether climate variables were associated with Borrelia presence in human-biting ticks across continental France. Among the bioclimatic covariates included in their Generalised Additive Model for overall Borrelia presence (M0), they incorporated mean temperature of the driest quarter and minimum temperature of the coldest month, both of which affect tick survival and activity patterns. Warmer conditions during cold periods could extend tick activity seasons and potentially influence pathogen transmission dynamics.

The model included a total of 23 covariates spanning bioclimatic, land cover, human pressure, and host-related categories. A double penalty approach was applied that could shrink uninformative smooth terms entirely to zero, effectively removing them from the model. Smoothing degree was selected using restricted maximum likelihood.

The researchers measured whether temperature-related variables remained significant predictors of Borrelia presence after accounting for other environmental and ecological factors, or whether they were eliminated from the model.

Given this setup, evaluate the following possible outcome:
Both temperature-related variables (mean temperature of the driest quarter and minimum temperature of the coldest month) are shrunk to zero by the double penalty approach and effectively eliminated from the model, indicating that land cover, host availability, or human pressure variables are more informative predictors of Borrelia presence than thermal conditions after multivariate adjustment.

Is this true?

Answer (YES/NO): YES